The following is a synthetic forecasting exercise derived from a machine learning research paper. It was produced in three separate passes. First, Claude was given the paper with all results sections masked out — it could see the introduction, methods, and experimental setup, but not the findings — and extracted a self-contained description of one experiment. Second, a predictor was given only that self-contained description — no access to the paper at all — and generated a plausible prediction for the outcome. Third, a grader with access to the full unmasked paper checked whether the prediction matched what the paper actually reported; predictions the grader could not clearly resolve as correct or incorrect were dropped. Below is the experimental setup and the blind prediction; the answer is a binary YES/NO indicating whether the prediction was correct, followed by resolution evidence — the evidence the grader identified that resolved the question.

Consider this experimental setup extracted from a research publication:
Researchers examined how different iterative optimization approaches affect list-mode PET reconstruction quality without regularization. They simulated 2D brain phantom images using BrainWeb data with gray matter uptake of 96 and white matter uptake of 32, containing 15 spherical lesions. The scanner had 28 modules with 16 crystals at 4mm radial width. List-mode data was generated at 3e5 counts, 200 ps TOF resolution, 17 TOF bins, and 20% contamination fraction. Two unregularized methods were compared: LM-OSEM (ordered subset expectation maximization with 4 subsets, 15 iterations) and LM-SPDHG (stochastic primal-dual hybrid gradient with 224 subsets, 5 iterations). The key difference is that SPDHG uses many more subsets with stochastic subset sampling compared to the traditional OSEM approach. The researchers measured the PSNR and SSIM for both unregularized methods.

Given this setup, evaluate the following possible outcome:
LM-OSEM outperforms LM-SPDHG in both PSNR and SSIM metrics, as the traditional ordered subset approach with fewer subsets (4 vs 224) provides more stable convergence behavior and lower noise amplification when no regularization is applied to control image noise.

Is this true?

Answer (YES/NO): NO